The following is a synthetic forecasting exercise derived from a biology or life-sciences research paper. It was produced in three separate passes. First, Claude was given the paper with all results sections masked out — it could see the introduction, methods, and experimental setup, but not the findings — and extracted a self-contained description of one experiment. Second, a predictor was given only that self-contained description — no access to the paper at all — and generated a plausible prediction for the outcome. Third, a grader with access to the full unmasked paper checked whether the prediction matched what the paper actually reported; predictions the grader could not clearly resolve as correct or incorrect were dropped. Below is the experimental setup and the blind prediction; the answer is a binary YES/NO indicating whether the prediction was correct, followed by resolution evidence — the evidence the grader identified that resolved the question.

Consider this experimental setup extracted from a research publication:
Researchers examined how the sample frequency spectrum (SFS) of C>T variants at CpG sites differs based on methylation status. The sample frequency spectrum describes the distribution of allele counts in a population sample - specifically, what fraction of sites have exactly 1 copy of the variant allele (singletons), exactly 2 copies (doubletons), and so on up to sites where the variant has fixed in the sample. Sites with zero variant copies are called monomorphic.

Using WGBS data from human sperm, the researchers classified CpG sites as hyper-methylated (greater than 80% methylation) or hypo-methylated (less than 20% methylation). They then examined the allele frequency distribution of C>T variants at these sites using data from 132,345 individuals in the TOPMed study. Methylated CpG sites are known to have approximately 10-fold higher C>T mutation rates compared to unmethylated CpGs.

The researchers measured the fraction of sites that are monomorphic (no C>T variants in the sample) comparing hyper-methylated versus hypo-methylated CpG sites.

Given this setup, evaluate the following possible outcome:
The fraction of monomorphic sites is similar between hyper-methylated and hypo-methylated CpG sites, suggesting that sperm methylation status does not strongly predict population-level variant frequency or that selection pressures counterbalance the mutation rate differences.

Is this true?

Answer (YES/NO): NO